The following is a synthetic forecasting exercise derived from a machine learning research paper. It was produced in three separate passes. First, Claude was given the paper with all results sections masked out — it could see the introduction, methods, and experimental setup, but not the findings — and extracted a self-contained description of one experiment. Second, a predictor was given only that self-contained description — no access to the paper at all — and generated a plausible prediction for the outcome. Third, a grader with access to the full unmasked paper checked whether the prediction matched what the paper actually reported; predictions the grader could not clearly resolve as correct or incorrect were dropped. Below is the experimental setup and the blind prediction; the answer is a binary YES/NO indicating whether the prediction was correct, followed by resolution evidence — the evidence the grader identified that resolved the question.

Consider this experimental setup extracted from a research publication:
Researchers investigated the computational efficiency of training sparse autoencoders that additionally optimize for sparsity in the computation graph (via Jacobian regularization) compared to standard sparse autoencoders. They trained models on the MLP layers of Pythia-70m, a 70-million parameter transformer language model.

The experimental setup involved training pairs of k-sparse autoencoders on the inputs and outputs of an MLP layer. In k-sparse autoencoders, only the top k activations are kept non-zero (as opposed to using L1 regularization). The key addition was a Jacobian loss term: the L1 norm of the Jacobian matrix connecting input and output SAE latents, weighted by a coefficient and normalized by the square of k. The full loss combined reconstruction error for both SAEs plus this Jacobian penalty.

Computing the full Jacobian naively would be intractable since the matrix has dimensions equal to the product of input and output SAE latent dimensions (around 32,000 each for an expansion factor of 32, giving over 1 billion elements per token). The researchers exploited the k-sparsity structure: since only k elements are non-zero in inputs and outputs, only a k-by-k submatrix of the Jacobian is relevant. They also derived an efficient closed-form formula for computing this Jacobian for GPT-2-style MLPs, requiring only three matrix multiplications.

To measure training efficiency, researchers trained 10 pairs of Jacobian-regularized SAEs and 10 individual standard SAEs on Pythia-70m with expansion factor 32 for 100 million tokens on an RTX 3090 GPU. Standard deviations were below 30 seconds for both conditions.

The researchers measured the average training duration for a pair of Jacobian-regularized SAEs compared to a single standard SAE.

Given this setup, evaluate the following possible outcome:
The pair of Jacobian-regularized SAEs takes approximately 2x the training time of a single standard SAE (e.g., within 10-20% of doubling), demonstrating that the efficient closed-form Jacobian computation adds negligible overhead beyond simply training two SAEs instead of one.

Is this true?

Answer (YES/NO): YES